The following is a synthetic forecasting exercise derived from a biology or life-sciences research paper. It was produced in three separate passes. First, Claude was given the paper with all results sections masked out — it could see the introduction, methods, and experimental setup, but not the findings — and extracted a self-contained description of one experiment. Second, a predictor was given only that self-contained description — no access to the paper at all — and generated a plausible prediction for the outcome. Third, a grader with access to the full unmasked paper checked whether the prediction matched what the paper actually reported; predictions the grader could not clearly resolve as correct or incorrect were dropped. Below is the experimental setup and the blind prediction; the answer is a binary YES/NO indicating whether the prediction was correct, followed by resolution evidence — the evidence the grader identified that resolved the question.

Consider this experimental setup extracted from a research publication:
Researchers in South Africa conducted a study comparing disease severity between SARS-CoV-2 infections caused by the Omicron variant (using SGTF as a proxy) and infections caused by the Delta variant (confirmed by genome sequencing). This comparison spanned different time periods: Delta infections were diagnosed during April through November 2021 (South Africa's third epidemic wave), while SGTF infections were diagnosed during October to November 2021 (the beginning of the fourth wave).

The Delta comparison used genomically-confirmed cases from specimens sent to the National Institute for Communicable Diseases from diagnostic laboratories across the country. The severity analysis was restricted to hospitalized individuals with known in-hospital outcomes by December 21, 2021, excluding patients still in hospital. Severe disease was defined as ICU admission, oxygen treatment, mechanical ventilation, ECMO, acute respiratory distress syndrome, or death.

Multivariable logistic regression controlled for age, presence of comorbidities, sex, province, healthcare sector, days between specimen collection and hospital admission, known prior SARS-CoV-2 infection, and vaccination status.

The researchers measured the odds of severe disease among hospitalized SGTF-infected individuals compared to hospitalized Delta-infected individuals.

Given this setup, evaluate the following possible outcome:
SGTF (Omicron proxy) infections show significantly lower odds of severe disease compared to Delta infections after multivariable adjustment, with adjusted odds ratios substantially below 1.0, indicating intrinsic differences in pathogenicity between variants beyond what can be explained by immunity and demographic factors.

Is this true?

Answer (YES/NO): NO